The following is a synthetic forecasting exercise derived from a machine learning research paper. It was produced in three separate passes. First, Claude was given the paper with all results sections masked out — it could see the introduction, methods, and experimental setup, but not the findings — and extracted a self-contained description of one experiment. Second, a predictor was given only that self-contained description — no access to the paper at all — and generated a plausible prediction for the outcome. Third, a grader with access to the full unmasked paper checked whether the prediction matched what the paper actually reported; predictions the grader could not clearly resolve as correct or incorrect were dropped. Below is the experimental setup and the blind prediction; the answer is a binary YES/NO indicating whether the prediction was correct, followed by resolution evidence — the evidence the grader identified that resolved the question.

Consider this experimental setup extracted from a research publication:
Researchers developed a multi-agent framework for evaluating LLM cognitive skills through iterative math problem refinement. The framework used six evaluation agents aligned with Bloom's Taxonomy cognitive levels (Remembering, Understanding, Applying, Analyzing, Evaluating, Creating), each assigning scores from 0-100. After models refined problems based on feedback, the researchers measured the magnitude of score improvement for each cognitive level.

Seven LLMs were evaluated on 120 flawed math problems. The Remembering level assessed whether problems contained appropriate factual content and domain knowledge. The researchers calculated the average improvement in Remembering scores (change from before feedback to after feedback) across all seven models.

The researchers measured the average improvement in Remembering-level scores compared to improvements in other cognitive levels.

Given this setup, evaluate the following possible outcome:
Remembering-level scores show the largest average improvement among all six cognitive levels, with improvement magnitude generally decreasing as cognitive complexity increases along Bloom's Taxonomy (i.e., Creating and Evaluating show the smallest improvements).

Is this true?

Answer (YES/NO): NO